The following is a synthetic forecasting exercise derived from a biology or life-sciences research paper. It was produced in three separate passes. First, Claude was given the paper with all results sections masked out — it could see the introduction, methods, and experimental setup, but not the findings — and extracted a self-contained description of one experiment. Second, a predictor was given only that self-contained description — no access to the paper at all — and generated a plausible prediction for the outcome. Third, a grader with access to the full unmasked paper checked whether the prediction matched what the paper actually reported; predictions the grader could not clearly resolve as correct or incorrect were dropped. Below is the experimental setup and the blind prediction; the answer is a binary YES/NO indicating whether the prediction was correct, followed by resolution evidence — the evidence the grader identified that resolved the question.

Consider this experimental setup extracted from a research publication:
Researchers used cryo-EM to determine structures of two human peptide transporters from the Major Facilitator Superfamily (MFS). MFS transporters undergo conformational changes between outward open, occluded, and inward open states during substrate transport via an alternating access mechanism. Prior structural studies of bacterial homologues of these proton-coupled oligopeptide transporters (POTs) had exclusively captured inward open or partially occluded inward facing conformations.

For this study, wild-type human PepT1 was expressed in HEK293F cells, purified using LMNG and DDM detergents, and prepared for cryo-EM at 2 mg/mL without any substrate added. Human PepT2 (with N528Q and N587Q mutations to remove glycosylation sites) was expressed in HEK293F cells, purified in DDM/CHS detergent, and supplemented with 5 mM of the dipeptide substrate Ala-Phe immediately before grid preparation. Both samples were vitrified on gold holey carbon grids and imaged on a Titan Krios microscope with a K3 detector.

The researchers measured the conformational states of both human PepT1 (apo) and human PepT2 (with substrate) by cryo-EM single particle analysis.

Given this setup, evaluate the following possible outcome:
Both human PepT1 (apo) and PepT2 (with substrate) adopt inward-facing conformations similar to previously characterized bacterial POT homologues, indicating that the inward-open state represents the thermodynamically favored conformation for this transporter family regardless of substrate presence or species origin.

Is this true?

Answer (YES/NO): NO